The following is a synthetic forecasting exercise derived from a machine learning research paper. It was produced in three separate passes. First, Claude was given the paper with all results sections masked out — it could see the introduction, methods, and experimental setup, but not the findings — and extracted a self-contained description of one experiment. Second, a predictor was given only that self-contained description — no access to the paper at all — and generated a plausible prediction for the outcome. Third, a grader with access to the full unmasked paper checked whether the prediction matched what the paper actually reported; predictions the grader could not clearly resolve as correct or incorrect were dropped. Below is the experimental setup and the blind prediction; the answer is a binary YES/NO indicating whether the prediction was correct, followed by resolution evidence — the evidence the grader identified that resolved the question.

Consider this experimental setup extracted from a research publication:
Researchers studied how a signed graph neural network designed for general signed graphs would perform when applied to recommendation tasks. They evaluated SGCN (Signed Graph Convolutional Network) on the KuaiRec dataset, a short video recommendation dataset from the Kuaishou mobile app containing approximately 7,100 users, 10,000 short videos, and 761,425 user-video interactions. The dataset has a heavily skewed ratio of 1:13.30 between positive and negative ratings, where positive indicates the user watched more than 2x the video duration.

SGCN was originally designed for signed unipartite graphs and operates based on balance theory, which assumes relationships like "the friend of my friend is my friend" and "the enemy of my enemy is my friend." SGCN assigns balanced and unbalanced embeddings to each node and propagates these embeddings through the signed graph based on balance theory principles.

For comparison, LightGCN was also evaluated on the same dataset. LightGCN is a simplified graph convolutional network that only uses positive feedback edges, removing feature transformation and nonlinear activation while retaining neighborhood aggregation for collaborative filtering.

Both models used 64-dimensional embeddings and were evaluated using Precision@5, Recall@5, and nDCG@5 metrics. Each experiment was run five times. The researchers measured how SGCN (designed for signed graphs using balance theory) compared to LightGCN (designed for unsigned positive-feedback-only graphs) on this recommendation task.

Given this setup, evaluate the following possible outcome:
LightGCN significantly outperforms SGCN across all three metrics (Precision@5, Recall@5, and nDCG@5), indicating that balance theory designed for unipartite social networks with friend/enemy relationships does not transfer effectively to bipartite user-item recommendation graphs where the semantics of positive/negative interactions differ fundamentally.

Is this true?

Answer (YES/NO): YES